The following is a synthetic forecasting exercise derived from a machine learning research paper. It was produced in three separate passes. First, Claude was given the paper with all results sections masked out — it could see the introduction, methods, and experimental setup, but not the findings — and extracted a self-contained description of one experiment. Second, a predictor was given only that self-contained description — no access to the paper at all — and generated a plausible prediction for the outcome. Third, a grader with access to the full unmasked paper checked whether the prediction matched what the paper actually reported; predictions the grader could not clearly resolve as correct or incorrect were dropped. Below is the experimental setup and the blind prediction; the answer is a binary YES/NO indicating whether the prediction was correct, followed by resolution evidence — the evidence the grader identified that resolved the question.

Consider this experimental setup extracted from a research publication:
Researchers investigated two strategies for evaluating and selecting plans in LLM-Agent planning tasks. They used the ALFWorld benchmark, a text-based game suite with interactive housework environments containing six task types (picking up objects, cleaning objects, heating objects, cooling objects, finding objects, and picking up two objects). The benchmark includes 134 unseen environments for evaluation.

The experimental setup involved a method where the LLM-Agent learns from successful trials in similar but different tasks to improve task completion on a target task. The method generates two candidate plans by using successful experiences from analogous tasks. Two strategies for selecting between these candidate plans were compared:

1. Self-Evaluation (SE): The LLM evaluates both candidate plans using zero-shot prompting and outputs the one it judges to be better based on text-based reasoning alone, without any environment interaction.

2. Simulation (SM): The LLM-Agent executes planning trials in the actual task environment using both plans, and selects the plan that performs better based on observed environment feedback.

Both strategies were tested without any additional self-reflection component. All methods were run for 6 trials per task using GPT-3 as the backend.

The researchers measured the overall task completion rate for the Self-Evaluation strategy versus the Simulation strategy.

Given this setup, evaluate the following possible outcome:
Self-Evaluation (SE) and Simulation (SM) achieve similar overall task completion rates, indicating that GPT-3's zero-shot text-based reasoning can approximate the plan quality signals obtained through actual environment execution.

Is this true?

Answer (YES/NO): NO